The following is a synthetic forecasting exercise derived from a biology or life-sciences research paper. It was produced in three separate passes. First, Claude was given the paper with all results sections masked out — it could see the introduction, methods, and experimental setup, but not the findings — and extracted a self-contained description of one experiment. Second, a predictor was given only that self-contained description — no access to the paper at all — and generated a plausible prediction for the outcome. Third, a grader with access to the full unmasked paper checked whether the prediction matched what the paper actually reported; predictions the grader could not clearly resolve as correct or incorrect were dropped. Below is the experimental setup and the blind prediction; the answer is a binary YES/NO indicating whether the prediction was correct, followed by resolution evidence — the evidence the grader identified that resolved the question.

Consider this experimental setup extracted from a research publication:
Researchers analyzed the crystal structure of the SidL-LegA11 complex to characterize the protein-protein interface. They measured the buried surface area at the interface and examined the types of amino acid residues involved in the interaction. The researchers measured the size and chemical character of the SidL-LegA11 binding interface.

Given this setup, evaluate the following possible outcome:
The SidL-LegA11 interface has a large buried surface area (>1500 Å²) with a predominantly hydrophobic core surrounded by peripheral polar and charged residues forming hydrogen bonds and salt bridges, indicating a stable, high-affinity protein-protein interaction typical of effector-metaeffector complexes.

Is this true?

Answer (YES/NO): NO